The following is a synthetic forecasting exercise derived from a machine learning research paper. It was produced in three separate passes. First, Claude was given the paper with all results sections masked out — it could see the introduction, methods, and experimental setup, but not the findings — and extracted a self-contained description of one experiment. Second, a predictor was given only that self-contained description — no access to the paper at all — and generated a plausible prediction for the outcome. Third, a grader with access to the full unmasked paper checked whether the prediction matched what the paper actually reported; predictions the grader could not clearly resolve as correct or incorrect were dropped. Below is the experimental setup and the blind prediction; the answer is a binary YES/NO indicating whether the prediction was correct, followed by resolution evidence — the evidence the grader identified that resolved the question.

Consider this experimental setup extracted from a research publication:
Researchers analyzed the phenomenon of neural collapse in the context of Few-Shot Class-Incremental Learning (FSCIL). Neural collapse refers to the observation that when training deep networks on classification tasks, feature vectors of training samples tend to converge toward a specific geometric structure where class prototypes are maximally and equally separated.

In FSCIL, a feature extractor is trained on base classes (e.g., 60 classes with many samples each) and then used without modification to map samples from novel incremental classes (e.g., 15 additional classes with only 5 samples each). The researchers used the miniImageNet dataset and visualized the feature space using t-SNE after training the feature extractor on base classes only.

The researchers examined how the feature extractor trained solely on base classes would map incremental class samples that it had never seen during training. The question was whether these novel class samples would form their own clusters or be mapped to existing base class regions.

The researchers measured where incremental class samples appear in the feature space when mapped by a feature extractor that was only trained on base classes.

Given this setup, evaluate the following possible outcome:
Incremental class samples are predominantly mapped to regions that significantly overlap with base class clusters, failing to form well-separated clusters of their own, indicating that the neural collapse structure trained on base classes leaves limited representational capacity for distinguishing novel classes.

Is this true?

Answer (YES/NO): YES